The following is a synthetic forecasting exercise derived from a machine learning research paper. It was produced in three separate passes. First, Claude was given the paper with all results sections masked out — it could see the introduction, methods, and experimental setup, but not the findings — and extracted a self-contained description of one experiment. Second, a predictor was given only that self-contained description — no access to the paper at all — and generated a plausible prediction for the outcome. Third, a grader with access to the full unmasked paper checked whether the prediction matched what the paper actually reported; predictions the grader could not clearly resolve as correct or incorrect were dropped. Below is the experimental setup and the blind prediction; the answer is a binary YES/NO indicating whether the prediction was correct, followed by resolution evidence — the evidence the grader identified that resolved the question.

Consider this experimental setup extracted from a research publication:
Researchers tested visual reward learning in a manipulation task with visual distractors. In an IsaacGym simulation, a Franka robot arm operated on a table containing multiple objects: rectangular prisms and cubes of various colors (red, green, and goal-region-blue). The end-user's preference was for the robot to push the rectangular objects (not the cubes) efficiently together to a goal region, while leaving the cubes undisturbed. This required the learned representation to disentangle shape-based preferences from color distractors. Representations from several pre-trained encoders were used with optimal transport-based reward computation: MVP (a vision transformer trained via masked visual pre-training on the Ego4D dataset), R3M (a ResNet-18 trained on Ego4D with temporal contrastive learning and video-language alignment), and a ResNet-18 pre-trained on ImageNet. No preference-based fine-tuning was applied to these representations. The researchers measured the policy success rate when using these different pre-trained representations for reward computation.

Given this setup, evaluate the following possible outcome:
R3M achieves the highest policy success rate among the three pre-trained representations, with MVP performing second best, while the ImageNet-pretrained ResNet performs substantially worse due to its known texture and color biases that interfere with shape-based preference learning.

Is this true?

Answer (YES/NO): NO